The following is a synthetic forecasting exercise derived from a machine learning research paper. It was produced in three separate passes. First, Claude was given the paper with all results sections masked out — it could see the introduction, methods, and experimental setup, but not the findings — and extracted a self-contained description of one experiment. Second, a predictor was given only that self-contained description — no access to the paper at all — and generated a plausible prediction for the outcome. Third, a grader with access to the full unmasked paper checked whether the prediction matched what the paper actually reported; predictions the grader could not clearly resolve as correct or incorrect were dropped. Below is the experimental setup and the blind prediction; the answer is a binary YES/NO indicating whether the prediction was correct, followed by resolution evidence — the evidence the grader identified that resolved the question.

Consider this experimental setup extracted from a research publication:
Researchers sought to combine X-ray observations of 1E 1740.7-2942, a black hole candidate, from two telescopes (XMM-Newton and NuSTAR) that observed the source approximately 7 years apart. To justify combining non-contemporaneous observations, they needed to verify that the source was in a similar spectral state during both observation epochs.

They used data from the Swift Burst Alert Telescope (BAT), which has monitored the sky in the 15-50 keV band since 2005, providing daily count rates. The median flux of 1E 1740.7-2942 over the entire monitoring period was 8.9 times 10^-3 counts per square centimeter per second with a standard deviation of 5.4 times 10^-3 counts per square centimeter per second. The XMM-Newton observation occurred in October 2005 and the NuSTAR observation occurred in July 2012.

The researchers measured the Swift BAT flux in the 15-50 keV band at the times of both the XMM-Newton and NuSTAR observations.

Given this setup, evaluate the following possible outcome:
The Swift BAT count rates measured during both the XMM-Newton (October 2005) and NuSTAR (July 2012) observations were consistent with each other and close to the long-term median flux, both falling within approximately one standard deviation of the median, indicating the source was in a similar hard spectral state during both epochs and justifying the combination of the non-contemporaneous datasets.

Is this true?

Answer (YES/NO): YES